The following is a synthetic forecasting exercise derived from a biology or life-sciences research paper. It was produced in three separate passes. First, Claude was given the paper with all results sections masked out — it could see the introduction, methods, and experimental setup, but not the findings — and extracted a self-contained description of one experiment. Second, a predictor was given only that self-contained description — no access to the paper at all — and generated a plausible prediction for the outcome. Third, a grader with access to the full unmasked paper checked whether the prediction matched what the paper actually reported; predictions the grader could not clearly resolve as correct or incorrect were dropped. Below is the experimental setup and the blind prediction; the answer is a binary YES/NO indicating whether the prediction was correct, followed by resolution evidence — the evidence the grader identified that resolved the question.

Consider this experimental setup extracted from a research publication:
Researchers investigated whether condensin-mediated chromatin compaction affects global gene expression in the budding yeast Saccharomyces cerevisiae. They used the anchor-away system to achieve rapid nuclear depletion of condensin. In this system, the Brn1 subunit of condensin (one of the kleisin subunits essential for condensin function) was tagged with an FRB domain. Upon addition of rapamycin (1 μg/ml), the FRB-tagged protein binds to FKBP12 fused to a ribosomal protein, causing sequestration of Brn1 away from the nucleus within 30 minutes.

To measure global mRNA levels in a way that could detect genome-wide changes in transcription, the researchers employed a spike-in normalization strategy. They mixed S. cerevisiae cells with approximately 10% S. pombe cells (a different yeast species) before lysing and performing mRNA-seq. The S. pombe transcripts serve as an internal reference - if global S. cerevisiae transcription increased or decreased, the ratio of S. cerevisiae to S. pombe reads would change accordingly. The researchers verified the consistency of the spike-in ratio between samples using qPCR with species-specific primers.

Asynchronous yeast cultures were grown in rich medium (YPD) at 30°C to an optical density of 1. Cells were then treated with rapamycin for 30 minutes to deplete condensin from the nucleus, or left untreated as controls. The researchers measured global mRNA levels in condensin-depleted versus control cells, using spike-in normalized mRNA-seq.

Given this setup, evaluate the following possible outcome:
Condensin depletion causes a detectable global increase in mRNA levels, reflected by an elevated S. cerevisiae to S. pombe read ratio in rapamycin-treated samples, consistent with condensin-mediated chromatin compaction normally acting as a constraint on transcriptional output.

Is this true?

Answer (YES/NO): NO